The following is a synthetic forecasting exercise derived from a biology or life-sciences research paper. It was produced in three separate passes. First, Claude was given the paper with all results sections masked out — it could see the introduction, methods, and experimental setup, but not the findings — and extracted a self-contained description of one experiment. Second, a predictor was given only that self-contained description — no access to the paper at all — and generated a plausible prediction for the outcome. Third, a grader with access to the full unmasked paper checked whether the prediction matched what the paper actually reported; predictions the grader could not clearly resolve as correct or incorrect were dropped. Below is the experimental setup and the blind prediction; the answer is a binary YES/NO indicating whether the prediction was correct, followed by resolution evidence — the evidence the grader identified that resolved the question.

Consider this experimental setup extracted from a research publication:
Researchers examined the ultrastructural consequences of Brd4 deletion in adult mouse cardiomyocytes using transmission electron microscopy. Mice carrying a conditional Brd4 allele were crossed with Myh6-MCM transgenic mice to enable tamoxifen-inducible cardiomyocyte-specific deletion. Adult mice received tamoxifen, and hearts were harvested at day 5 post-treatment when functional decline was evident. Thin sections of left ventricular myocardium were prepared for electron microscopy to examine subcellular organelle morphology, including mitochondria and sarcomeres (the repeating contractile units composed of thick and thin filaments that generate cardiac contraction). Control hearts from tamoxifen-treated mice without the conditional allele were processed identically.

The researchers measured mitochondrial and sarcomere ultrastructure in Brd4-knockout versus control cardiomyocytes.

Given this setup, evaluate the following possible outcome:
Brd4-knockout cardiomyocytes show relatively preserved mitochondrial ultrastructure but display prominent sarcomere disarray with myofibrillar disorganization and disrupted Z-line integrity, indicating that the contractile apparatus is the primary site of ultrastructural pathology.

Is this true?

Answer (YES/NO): NO